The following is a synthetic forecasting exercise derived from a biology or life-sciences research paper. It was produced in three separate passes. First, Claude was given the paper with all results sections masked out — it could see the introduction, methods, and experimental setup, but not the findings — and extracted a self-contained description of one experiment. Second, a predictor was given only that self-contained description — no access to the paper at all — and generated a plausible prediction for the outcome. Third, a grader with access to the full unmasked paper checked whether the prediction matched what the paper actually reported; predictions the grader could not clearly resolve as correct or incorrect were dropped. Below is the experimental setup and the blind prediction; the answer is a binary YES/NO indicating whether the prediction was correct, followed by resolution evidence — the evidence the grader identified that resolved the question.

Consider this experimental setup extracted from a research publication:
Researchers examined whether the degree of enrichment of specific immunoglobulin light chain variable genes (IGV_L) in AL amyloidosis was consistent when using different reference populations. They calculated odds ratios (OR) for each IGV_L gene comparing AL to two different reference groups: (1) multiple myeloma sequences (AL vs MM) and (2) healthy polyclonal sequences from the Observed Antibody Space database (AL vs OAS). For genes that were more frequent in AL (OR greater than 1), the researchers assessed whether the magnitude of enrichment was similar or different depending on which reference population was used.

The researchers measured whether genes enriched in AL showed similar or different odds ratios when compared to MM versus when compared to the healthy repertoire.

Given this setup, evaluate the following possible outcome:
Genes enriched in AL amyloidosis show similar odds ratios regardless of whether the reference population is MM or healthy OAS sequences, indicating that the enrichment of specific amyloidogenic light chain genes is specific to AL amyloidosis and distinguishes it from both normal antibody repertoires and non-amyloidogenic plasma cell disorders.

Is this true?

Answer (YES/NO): NO